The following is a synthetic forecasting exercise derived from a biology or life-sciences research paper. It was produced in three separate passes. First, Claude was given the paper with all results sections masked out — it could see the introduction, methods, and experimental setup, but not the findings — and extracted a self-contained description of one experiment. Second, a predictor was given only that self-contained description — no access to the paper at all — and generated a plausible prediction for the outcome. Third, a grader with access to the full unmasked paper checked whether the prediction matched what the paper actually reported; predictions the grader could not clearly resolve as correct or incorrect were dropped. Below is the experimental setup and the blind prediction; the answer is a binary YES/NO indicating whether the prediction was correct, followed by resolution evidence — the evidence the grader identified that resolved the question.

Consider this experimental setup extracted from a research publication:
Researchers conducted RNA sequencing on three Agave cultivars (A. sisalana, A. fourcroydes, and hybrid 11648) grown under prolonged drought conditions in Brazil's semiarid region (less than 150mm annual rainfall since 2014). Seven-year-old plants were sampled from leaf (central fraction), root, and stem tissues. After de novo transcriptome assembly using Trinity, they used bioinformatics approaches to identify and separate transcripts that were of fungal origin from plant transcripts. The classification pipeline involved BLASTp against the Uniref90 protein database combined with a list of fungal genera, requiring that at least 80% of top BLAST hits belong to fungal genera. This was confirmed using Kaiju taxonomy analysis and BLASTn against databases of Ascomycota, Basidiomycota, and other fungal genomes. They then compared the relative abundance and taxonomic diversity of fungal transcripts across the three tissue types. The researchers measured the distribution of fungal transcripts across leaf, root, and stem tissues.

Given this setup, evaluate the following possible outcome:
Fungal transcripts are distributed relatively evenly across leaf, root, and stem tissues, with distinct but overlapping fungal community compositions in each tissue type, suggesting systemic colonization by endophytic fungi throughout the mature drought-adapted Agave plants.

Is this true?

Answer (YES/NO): NO